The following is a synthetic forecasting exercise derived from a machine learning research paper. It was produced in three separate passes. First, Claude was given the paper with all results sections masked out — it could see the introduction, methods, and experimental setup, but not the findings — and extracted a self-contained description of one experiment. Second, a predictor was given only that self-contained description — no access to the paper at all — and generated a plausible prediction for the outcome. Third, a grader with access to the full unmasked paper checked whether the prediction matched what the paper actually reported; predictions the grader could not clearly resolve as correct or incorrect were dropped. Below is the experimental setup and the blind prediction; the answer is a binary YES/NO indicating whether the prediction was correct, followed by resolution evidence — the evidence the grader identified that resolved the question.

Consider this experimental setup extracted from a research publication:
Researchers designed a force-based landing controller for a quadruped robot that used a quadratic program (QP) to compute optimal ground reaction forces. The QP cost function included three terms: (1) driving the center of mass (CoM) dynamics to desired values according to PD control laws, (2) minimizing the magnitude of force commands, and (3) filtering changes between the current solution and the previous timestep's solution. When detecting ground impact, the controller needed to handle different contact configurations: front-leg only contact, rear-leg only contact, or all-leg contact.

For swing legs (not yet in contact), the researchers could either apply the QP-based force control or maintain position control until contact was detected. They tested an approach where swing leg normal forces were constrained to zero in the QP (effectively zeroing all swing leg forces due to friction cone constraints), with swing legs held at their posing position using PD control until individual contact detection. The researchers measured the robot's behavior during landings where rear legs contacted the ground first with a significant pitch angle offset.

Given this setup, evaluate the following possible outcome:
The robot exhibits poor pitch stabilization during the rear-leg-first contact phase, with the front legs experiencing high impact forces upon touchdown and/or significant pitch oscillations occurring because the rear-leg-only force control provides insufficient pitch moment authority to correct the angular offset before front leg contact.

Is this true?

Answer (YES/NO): NO